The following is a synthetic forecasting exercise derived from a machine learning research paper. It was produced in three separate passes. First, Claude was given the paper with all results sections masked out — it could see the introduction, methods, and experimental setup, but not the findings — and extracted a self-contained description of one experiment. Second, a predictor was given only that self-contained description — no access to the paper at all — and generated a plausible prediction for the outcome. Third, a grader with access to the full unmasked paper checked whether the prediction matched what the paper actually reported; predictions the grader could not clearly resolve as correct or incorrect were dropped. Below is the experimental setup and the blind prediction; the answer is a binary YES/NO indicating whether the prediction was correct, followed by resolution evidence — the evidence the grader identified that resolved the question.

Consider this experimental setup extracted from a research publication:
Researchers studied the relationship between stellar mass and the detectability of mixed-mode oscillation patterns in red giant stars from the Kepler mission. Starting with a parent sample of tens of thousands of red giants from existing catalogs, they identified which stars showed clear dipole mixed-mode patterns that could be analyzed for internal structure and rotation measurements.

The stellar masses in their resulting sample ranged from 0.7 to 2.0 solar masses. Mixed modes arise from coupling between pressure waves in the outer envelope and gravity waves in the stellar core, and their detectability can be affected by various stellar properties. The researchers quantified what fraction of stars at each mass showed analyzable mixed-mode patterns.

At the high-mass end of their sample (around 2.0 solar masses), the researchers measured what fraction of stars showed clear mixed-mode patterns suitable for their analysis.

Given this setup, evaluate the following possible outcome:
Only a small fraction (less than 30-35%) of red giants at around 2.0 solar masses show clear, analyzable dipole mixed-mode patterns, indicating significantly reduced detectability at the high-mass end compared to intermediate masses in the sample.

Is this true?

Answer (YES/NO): YES